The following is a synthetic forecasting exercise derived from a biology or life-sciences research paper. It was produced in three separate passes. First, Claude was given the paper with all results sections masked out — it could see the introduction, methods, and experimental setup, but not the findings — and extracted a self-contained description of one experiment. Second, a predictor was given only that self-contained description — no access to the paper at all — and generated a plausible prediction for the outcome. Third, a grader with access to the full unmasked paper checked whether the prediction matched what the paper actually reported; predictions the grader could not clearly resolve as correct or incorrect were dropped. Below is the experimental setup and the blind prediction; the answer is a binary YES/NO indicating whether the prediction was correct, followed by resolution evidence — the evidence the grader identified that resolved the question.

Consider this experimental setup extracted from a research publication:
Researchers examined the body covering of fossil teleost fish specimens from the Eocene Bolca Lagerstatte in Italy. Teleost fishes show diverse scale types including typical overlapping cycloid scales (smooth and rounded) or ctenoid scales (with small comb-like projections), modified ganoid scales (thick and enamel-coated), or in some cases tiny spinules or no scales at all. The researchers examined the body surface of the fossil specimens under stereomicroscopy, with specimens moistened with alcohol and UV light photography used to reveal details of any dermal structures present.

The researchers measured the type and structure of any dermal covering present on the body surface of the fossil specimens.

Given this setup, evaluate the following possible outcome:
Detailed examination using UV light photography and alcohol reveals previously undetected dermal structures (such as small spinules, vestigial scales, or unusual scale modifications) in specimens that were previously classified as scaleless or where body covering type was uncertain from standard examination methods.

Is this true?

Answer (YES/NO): NO